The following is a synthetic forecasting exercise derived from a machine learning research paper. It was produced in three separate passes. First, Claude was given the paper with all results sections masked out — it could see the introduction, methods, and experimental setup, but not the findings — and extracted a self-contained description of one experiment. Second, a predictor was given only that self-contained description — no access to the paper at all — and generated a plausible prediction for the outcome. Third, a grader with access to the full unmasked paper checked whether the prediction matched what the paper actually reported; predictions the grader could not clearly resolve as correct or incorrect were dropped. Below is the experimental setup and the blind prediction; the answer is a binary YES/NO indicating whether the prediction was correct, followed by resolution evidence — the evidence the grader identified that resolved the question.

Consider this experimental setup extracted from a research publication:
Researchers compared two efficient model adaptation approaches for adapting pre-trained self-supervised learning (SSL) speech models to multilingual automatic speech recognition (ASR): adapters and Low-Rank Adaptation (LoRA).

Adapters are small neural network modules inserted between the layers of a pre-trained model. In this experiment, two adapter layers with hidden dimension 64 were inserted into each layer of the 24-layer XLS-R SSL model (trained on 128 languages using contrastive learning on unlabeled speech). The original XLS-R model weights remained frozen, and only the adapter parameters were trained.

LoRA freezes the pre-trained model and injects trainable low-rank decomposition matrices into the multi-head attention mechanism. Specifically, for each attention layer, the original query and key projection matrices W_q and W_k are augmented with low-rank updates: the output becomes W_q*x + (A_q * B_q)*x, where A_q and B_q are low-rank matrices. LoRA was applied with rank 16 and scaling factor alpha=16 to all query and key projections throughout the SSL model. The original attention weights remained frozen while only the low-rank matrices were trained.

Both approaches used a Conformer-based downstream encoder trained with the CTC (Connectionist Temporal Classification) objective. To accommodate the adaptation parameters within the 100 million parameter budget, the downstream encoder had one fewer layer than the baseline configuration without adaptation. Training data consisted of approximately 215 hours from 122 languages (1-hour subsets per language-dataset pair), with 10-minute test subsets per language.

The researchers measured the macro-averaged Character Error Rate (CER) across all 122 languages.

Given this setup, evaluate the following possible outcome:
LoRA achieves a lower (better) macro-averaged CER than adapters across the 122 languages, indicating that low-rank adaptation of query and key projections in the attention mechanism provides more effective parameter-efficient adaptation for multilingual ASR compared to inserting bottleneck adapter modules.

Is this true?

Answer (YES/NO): YES